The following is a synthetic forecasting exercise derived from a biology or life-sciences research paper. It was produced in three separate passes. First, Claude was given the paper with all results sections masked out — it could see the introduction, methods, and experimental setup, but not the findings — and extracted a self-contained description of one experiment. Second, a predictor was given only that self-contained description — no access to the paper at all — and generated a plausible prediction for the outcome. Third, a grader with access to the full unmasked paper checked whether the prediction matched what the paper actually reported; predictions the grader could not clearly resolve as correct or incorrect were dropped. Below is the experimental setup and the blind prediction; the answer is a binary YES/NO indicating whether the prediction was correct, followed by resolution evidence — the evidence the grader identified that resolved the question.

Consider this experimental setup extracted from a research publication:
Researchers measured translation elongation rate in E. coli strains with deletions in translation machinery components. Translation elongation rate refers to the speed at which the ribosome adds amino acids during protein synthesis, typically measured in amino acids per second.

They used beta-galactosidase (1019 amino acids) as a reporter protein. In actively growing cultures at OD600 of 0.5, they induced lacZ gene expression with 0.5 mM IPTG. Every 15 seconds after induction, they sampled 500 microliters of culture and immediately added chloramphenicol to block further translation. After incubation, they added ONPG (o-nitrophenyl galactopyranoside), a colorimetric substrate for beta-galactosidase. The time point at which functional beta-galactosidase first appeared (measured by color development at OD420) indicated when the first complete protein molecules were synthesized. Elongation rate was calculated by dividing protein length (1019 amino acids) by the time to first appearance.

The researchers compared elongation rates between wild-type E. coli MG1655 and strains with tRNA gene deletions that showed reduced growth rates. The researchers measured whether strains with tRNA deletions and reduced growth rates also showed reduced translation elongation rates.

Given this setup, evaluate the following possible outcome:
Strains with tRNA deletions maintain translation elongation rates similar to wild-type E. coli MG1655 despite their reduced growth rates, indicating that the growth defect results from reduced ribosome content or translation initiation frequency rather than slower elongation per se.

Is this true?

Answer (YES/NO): NO